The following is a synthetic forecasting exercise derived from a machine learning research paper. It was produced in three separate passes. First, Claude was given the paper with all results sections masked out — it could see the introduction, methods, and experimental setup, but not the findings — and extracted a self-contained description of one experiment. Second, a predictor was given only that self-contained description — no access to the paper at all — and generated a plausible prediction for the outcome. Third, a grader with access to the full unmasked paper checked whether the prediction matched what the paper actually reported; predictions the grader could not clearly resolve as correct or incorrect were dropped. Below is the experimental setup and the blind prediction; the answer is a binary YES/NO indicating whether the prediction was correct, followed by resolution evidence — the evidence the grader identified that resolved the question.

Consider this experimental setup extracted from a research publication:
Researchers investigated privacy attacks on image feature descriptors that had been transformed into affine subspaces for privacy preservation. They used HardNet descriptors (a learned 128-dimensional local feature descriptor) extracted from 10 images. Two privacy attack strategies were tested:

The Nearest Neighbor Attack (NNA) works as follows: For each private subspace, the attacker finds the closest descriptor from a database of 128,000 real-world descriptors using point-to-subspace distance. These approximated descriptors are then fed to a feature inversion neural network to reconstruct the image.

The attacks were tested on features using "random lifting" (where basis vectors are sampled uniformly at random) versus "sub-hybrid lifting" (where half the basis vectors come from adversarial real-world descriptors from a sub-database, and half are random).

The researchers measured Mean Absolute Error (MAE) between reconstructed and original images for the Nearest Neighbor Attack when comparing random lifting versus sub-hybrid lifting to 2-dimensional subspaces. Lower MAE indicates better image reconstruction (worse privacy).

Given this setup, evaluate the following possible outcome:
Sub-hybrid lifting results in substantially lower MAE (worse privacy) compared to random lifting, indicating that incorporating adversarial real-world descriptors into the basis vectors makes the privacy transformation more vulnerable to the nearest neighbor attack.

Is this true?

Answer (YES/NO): NO